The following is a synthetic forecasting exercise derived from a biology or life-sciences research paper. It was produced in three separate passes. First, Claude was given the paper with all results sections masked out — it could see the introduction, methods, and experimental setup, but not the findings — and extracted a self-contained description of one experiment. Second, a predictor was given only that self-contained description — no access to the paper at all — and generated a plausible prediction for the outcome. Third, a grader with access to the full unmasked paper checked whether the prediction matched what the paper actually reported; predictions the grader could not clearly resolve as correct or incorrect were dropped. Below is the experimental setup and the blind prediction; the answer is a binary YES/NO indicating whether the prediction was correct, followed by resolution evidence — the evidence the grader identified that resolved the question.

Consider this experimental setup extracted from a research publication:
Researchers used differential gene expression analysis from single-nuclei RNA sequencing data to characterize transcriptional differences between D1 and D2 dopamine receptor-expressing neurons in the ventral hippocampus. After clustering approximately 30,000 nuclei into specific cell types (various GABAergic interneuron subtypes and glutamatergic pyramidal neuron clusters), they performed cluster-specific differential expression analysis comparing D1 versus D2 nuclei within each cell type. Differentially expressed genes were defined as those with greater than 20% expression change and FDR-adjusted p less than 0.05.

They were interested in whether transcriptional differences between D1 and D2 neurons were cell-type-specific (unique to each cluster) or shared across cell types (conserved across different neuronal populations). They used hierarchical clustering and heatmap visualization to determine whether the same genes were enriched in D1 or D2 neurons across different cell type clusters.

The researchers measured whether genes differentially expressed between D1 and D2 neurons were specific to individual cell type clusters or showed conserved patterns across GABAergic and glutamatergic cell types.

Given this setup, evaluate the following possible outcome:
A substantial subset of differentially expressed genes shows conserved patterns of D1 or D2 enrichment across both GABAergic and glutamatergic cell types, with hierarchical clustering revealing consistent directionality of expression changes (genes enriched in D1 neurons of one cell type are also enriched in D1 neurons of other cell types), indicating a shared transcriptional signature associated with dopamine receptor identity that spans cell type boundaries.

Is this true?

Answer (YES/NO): YES